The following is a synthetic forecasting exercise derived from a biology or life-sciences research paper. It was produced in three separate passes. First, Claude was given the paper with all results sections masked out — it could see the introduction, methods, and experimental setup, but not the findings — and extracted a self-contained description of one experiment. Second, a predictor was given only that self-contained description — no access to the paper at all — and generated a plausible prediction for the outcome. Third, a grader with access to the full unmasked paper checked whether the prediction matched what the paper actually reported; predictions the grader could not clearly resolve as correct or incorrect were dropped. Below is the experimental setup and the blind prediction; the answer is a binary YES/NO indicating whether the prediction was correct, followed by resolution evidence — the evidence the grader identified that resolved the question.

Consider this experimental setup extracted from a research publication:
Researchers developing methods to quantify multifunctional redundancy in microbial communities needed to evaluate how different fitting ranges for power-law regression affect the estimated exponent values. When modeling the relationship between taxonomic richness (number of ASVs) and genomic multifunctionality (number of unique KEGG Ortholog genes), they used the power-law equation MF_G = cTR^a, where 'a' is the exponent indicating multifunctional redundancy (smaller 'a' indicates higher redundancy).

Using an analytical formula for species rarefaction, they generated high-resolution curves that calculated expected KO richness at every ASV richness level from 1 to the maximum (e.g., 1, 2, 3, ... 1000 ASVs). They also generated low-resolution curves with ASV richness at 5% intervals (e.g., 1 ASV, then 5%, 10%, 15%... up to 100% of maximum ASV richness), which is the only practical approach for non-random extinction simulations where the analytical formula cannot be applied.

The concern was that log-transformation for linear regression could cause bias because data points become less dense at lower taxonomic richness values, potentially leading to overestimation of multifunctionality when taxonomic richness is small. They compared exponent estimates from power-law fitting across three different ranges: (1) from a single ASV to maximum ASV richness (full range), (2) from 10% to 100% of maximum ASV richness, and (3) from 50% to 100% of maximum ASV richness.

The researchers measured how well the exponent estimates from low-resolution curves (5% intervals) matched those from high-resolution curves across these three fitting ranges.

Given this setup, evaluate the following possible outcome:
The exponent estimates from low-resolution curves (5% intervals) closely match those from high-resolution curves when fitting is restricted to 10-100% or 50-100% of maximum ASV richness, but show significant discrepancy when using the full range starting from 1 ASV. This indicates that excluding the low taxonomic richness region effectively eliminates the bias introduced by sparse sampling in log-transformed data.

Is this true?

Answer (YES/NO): YES